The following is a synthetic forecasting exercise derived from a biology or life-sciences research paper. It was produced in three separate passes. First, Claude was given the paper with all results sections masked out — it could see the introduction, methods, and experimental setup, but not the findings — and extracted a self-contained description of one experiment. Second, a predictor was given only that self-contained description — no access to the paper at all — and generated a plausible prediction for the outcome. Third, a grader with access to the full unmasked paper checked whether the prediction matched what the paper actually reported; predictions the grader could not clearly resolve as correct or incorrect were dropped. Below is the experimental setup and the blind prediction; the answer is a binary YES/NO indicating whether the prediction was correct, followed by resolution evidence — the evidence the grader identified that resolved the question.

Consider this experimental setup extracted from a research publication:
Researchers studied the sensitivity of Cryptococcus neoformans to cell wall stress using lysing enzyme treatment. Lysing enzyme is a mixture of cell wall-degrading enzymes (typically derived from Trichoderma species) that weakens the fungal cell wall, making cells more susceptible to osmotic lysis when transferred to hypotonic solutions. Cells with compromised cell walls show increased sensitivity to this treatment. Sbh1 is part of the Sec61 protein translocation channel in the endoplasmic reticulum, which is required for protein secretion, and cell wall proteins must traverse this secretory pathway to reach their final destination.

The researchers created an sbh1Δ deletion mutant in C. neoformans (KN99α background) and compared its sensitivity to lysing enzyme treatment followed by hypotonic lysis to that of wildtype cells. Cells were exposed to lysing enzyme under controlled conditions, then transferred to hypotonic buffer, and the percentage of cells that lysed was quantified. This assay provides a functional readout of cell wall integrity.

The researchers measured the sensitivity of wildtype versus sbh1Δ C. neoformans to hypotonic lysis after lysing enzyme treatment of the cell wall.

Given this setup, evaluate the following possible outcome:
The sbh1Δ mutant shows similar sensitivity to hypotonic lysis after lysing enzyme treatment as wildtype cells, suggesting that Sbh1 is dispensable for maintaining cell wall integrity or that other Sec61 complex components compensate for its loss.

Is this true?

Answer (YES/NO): NO